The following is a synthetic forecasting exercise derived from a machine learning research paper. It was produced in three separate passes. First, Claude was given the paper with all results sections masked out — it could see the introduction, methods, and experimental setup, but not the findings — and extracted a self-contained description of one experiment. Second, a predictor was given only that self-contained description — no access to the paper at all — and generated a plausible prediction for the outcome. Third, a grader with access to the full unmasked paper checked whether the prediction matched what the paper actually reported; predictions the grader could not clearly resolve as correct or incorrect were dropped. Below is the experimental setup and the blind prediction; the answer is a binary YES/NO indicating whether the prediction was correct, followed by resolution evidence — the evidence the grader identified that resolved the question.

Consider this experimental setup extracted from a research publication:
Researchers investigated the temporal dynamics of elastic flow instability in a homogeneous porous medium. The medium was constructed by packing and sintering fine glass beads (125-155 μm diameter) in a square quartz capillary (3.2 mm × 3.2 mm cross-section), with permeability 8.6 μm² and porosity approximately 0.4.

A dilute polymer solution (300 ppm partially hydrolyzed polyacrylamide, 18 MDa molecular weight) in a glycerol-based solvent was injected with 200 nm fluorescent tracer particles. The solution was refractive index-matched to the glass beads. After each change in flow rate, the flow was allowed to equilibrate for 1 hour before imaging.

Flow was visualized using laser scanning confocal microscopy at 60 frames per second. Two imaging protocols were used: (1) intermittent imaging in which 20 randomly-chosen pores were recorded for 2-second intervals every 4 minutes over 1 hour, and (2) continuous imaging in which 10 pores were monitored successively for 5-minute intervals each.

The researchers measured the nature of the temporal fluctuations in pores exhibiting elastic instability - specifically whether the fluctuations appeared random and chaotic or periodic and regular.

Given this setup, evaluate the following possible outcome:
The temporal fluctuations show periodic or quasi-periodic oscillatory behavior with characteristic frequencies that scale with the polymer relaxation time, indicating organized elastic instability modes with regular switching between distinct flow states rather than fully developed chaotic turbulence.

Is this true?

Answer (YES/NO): NO